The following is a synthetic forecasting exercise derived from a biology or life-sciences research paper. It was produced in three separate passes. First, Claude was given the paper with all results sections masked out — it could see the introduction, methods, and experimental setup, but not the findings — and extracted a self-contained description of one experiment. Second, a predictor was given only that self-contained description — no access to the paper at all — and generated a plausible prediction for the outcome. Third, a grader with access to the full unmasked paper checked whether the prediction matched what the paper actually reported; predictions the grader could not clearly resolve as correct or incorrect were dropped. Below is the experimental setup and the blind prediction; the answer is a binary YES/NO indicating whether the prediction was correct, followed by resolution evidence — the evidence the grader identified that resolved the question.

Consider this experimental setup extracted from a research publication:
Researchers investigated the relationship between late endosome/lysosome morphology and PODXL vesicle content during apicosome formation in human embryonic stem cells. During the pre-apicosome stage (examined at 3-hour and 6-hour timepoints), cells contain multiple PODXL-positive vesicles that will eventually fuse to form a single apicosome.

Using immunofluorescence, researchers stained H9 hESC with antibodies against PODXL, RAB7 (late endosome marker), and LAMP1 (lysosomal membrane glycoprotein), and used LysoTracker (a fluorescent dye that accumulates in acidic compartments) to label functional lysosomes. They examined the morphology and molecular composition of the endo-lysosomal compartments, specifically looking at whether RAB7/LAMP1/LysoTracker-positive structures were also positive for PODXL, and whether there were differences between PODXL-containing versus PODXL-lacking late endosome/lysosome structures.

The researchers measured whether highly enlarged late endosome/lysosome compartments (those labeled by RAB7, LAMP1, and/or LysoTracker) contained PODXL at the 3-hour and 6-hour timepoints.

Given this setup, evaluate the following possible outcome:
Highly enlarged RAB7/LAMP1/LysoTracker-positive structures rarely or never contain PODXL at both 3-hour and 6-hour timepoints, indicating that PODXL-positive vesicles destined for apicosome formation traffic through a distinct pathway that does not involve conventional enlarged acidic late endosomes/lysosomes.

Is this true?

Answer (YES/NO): NO